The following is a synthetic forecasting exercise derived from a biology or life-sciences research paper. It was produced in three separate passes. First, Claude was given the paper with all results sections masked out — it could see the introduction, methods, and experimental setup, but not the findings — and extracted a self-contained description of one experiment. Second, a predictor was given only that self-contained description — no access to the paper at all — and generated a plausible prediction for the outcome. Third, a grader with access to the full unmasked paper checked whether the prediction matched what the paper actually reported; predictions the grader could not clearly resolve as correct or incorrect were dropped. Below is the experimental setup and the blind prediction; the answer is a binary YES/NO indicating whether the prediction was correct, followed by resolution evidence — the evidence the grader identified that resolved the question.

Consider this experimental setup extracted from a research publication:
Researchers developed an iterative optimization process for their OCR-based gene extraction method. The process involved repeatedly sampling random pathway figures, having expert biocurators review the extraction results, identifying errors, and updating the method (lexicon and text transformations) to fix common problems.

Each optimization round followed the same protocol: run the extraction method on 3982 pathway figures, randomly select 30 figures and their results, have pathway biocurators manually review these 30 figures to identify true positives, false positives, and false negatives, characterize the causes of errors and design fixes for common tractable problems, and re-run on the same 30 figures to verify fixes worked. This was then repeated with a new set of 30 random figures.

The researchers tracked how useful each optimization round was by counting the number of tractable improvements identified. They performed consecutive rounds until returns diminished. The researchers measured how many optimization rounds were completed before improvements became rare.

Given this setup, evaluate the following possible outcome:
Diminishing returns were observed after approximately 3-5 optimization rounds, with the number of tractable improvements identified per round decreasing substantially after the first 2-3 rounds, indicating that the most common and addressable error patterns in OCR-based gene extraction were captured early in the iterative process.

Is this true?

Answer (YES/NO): YES